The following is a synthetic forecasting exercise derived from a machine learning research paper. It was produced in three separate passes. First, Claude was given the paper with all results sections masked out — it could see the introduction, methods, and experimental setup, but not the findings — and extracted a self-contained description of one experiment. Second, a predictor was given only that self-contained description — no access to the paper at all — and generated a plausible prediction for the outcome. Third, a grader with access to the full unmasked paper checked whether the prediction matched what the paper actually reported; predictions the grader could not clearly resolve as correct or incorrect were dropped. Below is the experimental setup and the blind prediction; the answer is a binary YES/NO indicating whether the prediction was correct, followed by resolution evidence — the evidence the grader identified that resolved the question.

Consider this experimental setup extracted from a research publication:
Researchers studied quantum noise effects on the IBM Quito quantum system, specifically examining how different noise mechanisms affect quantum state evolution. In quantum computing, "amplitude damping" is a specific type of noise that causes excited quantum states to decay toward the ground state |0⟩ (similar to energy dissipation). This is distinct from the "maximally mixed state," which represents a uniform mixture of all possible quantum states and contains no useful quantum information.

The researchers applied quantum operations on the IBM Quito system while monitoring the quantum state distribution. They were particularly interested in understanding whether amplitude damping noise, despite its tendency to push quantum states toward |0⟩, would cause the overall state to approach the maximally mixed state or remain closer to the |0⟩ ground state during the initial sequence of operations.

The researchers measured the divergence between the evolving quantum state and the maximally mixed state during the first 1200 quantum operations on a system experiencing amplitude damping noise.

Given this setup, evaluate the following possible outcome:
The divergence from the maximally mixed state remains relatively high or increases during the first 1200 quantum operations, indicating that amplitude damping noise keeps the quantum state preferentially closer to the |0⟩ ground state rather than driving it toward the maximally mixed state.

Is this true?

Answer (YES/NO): NO